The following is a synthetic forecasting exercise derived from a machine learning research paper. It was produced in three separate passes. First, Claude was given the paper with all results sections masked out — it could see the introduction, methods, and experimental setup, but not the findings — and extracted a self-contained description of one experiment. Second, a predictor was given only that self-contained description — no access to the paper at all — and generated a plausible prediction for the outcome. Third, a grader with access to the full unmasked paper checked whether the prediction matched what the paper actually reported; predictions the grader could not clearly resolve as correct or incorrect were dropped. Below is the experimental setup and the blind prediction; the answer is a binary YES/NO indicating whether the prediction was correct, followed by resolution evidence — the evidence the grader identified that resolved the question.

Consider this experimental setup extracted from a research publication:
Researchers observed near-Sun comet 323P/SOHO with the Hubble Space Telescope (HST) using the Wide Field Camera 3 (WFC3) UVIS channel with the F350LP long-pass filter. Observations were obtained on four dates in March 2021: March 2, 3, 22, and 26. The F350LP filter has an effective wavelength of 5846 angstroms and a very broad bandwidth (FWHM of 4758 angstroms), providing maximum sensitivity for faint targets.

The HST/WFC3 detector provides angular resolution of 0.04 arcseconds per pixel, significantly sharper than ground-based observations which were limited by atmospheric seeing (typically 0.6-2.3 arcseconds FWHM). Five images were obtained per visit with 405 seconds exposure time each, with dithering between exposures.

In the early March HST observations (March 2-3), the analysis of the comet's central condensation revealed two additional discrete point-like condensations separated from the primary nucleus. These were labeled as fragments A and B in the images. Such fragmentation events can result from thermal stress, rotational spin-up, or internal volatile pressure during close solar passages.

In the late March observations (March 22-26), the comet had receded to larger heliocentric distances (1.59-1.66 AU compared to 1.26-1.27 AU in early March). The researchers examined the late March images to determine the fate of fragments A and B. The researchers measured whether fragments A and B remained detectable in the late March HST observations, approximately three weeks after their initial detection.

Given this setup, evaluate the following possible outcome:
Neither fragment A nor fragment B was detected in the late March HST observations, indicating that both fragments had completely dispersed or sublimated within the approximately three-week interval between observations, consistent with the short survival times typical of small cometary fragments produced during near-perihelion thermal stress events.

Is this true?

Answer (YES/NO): NO